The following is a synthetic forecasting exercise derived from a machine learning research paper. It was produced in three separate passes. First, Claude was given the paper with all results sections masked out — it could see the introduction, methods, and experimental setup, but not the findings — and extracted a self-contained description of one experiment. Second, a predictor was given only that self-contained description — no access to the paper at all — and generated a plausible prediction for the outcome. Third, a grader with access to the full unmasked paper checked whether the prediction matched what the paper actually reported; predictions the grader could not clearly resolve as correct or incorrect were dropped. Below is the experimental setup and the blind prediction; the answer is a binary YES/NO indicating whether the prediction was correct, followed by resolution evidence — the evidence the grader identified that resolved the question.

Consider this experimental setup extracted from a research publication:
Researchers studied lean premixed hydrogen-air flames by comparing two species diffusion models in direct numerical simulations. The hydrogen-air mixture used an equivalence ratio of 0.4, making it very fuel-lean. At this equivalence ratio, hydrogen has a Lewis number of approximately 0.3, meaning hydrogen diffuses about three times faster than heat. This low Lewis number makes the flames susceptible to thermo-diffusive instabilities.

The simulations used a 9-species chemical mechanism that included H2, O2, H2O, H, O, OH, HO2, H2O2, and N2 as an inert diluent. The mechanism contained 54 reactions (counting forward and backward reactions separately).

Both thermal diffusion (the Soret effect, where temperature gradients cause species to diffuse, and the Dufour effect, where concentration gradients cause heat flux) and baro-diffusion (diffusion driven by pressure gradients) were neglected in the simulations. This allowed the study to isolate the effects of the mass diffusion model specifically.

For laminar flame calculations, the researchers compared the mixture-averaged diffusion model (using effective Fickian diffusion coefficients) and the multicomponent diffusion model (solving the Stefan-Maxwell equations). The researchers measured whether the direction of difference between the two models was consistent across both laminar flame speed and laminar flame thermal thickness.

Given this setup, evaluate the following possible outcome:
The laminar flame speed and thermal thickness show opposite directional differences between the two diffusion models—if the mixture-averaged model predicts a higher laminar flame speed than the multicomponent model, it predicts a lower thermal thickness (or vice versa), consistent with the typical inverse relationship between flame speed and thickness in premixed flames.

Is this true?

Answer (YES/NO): NO